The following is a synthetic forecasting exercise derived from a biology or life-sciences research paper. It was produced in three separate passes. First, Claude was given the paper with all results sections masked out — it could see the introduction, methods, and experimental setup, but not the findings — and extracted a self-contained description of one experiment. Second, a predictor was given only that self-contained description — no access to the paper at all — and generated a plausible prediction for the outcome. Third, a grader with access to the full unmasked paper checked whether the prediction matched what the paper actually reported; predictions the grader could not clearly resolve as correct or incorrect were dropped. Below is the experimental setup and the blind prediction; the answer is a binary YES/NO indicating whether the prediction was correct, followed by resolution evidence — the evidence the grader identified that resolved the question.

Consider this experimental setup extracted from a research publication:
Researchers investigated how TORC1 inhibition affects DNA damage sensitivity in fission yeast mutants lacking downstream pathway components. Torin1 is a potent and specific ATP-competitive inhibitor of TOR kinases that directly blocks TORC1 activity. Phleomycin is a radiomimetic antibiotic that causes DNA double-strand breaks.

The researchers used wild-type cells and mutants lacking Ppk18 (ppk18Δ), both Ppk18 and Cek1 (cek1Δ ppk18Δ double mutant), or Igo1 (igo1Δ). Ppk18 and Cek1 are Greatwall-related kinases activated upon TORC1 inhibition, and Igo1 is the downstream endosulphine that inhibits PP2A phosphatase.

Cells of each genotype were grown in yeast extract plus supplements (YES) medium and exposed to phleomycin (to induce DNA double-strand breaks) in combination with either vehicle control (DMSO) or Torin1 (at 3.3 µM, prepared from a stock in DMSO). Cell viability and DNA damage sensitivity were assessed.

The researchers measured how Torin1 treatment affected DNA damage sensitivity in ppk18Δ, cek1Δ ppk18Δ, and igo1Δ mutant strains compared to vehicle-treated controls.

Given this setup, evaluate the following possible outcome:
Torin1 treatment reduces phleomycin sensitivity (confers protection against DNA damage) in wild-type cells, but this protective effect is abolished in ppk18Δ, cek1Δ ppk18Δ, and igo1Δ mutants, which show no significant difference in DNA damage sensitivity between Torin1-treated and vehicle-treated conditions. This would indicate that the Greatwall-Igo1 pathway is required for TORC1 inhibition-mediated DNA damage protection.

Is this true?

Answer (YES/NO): NO